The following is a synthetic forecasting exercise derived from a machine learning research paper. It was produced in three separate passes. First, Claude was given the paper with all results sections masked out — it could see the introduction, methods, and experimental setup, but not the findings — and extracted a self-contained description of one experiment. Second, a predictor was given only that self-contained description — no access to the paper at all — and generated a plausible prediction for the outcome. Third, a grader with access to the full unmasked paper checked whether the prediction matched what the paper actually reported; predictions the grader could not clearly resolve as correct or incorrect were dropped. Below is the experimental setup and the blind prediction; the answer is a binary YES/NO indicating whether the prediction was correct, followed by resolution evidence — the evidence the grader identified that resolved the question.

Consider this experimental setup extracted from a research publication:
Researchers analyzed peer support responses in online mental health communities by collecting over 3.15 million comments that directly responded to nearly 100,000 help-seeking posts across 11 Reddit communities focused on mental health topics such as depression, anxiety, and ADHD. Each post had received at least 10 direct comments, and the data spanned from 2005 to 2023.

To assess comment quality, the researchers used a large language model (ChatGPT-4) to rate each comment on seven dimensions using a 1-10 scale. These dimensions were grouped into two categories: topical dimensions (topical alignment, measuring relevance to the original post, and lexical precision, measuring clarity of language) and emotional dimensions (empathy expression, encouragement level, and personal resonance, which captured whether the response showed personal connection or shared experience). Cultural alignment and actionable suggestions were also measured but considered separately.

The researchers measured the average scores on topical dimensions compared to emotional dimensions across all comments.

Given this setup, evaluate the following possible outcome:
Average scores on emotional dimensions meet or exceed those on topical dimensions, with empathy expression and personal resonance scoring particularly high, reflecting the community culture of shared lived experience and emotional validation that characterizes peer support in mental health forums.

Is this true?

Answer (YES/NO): NO